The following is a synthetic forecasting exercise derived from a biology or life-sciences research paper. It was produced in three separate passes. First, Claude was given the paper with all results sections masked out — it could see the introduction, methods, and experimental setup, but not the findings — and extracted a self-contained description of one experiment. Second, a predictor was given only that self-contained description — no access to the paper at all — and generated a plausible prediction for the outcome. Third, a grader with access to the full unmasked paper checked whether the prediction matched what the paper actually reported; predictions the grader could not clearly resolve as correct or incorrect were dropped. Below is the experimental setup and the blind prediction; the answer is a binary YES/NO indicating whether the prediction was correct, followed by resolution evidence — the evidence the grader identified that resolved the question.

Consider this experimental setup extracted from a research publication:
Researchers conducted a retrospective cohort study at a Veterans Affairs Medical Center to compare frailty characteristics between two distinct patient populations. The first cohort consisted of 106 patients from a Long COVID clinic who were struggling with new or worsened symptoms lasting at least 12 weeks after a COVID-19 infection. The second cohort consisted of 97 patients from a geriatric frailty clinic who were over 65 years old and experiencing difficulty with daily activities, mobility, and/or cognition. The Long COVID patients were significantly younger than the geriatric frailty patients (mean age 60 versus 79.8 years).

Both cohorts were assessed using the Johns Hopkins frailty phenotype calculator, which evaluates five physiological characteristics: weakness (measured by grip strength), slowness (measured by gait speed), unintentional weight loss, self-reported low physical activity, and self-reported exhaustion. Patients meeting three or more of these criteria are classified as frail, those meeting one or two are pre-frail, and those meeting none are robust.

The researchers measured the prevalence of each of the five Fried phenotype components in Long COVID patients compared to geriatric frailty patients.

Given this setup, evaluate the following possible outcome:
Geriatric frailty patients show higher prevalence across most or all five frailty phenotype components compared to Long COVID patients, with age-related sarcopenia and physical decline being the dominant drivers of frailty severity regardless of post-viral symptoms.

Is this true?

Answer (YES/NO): NO